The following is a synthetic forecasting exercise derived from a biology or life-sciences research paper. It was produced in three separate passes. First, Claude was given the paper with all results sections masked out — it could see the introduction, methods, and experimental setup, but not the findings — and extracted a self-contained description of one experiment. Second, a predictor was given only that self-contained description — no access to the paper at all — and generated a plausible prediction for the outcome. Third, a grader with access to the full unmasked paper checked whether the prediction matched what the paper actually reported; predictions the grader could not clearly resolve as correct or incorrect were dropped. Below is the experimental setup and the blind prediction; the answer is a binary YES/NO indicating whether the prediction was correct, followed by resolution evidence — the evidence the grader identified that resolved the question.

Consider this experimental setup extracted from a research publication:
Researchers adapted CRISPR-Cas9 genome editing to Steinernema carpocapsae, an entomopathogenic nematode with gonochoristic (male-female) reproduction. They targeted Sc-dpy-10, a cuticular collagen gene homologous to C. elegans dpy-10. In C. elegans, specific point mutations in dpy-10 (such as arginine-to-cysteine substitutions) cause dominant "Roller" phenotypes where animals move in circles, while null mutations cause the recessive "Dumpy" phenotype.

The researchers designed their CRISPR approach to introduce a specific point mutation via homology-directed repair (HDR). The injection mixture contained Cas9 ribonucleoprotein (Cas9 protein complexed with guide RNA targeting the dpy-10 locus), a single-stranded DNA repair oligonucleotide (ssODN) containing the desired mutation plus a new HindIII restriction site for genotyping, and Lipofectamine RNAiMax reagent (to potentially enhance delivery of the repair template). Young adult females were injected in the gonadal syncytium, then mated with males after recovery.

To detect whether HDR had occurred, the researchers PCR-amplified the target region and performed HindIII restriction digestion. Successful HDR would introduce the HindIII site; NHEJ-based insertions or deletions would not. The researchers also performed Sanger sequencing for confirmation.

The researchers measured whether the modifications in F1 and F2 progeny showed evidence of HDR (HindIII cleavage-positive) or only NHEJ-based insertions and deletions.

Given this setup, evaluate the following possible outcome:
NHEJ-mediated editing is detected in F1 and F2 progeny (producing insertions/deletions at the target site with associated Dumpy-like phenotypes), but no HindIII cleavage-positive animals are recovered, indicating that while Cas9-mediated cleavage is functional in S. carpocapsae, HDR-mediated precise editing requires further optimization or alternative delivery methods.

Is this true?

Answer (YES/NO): NO